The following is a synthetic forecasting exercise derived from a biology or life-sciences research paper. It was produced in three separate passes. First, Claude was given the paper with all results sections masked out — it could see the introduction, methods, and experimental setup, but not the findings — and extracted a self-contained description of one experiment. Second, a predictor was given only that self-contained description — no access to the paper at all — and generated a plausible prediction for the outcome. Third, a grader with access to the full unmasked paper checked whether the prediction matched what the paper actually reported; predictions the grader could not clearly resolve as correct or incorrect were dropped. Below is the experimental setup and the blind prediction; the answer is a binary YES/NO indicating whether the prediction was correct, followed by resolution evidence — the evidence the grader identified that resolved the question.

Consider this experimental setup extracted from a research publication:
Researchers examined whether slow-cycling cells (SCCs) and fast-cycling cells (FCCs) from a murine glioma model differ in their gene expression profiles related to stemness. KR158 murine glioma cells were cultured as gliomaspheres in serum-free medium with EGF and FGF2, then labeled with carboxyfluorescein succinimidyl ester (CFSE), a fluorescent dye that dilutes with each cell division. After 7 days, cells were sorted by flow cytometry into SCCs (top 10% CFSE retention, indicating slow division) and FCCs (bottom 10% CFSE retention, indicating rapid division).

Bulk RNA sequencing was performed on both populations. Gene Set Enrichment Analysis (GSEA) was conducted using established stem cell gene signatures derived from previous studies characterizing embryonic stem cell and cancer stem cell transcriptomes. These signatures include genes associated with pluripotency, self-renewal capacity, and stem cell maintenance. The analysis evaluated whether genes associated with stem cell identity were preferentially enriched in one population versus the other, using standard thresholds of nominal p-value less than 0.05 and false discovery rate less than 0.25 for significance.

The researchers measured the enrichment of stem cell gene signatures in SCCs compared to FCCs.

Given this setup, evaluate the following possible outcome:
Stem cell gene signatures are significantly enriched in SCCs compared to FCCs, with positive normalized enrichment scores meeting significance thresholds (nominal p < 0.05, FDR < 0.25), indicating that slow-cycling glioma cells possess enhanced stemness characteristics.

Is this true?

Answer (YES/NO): YES